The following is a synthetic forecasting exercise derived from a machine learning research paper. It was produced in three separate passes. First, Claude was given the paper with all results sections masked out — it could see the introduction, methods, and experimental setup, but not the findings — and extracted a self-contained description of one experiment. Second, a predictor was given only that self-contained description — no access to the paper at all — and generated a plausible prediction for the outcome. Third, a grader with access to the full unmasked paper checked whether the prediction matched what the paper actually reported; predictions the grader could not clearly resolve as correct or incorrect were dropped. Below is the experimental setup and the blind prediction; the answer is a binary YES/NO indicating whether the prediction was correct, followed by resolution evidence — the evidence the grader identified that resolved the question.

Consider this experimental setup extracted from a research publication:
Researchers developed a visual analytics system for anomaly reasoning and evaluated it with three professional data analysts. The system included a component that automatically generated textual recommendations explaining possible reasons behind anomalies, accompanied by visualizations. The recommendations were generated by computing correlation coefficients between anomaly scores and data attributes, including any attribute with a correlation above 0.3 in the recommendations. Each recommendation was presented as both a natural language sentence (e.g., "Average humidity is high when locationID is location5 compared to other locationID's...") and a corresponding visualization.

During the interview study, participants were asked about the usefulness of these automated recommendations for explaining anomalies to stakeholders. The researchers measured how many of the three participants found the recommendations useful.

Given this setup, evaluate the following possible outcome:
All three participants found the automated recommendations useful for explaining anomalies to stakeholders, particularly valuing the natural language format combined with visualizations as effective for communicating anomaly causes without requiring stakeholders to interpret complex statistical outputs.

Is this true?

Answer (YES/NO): YES